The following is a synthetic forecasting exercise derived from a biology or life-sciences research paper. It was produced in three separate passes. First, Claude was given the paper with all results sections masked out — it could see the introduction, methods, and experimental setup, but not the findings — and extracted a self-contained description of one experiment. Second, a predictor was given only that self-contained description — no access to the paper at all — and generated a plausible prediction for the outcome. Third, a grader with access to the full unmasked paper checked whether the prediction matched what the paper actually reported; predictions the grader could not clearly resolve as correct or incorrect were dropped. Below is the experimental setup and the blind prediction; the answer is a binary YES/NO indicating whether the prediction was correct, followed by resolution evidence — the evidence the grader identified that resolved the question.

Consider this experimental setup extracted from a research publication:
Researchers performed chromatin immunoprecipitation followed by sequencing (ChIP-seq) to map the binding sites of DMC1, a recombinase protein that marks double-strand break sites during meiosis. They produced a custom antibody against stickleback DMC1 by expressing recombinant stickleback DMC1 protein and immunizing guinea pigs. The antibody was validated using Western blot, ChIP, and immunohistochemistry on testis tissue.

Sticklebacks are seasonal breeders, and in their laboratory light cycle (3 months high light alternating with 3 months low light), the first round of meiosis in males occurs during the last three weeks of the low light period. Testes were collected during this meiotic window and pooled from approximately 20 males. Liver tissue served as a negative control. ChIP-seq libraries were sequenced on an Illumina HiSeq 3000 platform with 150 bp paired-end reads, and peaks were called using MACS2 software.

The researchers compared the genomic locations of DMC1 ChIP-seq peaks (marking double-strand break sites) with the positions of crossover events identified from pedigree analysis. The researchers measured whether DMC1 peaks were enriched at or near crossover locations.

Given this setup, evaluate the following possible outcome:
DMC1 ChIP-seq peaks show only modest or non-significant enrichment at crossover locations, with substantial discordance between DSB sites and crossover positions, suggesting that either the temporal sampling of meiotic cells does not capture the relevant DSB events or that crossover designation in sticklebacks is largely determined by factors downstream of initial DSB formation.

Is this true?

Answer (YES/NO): NO